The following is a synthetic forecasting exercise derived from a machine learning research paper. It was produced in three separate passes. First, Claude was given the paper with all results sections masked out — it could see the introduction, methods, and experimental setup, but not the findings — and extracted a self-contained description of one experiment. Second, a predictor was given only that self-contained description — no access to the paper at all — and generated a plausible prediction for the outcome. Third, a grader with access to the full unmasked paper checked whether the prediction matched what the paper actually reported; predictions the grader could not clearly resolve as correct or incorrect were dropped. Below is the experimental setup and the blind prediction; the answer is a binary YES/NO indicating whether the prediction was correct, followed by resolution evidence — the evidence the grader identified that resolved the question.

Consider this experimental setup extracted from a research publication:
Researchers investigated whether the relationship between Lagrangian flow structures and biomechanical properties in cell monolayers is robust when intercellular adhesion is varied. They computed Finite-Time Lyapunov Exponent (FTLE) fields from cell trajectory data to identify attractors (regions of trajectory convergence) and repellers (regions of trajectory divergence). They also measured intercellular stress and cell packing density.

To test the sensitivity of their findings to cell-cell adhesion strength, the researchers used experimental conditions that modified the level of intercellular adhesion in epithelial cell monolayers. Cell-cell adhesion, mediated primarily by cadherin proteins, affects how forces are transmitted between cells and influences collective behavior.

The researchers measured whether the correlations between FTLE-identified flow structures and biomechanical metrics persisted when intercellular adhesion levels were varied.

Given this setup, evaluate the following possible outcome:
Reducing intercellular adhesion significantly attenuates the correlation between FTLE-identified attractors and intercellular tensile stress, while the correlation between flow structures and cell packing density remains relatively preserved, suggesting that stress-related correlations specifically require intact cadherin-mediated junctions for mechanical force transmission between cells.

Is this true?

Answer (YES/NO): NO